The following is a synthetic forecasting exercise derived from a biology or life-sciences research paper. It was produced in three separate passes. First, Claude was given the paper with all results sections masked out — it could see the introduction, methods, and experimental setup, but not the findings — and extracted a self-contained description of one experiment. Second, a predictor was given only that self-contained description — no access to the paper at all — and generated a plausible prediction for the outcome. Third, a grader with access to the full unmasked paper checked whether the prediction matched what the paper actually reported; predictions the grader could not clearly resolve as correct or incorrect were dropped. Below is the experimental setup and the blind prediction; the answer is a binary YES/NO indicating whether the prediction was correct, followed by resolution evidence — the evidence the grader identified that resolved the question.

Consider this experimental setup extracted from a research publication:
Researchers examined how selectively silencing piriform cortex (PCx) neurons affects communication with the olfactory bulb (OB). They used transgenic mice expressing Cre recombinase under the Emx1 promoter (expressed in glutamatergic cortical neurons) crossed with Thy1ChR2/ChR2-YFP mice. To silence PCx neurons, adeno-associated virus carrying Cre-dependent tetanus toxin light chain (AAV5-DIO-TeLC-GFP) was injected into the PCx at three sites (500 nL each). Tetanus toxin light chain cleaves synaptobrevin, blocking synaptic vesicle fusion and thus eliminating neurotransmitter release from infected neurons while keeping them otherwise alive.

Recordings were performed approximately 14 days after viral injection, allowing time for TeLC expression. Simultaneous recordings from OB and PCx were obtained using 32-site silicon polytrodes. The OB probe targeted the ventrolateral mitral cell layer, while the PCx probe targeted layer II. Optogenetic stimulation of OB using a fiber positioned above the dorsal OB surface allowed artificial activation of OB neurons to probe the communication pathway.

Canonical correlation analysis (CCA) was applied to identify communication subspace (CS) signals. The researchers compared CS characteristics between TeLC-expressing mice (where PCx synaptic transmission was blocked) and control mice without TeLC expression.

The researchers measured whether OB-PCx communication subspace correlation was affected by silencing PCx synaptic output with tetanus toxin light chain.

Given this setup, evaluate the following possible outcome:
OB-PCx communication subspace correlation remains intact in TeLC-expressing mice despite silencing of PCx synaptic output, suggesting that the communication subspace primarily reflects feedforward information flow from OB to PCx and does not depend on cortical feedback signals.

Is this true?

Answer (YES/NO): NO